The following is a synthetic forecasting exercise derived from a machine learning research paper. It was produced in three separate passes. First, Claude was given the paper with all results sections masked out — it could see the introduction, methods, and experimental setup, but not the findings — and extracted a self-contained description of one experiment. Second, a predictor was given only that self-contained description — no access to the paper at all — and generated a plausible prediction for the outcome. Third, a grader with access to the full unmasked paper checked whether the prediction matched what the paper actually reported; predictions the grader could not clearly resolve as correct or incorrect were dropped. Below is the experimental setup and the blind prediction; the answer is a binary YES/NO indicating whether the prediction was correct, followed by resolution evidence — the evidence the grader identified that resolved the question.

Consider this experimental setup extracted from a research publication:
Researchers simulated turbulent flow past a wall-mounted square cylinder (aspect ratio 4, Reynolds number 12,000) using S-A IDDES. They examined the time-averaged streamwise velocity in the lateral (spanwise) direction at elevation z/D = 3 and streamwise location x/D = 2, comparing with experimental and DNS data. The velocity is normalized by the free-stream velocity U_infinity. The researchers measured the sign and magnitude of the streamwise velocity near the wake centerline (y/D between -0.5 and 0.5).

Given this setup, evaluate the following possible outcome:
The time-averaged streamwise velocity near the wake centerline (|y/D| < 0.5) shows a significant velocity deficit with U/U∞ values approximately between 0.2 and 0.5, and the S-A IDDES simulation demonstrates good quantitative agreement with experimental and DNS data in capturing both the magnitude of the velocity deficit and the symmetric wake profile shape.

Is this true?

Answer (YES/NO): NO